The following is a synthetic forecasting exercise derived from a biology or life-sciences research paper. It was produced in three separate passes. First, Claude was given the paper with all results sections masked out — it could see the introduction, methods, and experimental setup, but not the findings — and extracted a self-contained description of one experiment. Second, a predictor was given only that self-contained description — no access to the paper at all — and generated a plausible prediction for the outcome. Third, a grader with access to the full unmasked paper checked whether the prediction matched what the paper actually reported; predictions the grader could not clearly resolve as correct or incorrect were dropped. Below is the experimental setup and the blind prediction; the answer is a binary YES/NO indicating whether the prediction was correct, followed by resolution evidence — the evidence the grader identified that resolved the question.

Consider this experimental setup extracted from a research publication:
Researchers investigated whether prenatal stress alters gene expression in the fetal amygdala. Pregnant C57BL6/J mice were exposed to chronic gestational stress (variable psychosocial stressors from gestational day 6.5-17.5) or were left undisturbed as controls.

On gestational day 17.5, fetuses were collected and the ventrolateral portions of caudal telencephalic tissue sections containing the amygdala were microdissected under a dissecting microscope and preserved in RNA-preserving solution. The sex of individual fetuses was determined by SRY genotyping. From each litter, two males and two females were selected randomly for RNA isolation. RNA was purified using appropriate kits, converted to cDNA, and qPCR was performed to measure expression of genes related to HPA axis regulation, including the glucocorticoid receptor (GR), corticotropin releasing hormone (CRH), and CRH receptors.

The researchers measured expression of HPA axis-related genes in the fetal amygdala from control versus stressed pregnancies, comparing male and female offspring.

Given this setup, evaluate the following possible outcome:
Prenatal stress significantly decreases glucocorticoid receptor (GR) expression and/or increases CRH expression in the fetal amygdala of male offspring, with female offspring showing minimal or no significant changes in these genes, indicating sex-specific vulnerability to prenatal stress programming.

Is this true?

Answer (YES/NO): NO